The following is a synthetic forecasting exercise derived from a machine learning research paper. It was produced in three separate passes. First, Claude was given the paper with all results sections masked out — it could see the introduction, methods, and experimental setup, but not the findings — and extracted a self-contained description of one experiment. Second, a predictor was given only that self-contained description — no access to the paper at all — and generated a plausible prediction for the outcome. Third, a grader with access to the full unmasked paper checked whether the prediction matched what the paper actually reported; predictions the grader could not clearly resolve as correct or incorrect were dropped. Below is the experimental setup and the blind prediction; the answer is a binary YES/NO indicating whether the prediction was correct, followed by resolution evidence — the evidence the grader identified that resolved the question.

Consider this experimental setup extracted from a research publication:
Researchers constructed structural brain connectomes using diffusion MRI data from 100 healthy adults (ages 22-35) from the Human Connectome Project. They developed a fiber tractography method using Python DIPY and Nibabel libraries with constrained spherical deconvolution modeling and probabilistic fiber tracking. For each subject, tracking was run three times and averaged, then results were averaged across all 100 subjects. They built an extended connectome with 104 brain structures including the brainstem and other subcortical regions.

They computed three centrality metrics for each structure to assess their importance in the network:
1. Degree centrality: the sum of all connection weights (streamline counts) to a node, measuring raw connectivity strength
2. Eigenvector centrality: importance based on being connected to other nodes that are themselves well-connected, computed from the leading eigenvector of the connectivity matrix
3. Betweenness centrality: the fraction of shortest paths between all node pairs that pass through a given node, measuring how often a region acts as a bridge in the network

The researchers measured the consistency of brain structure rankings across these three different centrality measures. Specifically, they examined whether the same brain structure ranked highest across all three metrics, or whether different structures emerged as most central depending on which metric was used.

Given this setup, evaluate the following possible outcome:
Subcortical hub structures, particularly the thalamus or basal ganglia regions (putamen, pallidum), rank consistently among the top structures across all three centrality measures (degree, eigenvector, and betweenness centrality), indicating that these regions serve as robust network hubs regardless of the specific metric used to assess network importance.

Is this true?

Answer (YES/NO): NO